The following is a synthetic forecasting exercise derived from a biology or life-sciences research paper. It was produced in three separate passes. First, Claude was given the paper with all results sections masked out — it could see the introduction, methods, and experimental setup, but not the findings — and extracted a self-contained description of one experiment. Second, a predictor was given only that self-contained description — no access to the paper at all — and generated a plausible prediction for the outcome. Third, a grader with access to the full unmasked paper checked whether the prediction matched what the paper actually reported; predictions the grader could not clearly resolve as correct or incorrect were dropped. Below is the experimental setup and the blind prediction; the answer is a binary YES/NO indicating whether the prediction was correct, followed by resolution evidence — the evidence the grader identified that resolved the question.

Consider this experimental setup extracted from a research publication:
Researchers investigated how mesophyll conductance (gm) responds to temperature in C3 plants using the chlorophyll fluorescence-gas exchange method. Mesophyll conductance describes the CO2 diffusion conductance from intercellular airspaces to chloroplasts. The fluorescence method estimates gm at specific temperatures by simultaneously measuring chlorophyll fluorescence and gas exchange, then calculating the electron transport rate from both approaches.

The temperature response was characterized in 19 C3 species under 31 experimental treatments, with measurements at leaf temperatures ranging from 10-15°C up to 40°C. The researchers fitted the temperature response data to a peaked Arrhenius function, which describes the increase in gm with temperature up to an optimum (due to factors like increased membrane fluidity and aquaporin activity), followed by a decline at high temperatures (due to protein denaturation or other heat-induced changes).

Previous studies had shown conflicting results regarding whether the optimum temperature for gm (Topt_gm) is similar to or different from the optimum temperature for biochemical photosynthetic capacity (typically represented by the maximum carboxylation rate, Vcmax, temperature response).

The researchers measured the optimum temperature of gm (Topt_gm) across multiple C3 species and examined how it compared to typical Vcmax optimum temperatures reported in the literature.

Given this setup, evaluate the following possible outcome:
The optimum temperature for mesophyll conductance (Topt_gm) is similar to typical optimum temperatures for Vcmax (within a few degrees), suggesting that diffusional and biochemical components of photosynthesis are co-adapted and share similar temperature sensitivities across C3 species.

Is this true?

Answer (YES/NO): NO